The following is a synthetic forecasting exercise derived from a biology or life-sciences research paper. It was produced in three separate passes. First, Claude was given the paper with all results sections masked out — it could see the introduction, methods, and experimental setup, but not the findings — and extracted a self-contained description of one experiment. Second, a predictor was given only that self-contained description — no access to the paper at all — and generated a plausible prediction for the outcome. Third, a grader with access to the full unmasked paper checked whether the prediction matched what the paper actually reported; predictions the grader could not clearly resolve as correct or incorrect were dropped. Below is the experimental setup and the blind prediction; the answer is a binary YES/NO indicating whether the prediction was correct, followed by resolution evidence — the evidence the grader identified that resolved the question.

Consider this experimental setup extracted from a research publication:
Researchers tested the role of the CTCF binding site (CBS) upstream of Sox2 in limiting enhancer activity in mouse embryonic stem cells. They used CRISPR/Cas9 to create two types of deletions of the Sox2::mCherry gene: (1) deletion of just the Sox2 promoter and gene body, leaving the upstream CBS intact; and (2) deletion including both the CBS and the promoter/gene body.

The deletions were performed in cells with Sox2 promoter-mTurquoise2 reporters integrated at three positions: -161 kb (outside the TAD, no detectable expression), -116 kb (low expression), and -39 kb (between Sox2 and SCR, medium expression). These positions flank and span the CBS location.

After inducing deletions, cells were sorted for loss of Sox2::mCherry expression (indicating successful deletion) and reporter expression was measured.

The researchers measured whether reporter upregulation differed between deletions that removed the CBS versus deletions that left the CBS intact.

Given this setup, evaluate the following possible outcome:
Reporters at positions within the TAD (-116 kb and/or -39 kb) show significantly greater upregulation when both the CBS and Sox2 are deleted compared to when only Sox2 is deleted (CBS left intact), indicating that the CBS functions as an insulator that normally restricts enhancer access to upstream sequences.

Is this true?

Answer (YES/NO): NO